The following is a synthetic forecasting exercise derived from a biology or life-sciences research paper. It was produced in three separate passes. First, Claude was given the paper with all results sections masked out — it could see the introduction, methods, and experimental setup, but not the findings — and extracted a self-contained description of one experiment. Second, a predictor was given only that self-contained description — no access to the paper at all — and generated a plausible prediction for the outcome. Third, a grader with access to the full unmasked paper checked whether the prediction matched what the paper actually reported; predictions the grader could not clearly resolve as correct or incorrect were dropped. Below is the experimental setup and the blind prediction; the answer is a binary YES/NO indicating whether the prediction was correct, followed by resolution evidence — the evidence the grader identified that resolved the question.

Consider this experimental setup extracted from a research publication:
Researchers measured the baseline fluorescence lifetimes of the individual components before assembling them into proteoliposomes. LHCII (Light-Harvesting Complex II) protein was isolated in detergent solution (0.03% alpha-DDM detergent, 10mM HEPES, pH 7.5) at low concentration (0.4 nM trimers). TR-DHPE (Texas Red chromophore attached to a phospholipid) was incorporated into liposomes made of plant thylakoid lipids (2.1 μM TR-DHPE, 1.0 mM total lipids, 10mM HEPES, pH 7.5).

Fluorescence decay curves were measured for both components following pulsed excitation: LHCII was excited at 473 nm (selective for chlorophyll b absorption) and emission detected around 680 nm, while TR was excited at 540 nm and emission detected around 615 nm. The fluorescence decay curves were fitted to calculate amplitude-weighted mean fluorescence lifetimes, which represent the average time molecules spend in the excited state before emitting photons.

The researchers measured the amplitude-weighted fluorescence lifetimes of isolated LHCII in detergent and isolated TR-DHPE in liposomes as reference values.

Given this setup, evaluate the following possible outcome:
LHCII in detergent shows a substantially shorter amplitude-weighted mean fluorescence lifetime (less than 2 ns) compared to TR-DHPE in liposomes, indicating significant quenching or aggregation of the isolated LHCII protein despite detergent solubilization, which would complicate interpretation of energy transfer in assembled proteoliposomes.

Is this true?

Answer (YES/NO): NO